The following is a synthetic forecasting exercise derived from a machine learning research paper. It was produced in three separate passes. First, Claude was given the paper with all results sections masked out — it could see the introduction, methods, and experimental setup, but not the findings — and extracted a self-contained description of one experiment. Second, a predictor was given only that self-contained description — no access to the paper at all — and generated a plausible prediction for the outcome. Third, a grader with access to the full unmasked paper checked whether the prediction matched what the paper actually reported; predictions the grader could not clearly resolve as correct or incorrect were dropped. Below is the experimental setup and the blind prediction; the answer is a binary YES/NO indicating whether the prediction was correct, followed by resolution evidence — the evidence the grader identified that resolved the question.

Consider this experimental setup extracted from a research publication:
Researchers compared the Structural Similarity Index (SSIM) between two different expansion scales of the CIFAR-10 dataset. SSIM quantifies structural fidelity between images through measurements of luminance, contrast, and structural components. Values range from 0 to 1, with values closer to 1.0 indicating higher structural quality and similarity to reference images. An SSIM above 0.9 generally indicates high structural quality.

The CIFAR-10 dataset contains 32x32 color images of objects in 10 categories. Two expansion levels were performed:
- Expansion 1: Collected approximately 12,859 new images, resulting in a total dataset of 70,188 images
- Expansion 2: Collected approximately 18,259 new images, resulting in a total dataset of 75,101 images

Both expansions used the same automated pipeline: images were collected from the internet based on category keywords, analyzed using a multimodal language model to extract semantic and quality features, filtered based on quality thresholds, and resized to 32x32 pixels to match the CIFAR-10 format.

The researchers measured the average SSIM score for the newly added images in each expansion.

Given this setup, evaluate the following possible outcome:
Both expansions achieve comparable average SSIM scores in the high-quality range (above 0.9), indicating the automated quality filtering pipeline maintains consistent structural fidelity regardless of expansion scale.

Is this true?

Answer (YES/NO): YES